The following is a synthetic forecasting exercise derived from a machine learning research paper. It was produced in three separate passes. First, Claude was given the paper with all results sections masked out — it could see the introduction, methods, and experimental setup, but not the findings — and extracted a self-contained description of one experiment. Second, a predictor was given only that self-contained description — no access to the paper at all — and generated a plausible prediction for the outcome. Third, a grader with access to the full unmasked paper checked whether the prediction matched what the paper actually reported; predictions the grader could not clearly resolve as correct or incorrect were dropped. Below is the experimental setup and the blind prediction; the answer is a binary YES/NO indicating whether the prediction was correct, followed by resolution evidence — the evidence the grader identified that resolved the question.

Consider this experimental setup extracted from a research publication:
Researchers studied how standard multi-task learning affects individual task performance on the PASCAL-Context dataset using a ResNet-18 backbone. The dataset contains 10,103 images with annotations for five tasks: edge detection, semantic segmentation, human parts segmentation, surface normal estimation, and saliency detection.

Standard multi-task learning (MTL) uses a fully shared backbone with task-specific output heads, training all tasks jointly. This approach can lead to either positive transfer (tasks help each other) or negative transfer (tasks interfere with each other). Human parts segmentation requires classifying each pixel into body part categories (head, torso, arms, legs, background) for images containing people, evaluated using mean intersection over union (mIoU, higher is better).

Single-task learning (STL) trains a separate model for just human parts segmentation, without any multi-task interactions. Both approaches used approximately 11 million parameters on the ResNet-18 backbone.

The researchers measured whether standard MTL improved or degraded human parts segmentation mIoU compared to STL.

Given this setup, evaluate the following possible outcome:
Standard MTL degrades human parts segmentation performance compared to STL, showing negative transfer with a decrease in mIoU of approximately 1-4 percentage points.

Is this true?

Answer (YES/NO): NO